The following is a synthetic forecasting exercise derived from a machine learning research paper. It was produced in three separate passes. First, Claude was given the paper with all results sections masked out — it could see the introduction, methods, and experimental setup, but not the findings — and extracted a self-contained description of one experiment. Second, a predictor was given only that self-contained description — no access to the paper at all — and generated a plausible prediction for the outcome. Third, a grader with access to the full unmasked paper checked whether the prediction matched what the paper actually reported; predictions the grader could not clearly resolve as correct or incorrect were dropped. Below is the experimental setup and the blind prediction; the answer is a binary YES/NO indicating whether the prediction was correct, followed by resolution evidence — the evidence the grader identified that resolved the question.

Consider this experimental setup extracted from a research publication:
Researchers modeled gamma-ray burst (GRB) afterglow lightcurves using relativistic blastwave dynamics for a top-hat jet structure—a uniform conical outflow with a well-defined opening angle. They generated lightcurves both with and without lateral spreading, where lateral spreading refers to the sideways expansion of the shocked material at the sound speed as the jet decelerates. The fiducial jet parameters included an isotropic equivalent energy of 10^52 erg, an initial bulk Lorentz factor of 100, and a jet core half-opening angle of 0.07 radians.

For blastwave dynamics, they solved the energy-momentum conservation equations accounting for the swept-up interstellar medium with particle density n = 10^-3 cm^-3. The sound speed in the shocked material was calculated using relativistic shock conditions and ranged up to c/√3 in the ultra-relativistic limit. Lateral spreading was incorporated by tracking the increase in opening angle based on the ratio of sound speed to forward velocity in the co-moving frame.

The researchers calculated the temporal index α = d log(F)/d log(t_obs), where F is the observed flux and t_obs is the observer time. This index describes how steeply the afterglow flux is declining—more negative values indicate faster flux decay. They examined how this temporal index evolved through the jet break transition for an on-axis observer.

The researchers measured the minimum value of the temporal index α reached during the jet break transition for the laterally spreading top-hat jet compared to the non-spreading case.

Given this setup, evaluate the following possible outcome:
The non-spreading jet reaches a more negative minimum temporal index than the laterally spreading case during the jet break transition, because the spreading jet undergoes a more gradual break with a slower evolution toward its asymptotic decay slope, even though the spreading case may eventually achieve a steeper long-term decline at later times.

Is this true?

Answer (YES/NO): NO